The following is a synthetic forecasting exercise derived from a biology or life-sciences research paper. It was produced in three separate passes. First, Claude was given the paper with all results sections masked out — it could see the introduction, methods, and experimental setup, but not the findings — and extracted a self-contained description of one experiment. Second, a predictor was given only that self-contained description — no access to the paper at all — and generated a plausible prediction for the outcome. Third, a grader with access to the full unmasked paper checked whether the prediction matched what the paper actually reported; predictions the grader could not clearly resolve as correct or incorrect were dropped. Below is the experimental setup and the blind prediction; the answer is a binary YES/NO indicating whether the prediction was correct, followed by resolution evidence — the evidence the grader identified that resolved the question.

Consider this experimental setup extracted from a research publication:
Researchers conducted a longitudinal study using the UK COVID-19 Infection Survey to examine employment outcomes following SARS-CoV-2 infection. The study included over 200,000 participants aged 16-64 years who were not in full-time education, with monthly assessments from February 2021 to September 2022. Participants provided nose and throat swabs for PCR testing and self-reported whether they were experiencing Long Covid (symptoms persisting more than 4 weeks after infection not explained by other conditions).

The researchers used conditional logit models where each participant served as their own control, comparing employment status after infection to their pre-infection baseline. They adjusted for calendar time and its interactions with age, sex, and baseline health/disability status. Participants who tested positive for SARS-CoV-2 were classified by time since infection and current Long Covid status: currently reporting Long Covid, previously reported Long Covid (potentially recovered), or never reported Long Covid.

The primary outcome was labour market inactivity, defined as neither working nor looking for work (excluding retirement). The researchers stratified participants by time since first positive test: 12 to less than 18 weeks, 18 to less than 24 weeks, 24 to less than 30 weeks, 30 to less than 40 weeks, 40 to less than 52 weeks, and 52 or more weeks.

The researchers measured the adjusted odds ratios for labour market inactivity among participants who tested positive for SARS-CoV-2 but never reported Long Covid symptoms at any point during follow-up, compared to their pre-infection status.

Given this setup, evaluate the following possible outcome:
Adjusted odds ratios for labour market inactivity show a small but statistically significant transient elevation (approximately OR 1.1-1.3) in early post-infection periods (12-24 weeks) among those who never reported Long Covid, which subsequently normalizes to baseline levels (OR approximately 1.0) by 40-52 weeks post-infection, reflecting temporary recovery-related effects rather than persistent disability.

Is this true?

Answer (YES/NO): NO